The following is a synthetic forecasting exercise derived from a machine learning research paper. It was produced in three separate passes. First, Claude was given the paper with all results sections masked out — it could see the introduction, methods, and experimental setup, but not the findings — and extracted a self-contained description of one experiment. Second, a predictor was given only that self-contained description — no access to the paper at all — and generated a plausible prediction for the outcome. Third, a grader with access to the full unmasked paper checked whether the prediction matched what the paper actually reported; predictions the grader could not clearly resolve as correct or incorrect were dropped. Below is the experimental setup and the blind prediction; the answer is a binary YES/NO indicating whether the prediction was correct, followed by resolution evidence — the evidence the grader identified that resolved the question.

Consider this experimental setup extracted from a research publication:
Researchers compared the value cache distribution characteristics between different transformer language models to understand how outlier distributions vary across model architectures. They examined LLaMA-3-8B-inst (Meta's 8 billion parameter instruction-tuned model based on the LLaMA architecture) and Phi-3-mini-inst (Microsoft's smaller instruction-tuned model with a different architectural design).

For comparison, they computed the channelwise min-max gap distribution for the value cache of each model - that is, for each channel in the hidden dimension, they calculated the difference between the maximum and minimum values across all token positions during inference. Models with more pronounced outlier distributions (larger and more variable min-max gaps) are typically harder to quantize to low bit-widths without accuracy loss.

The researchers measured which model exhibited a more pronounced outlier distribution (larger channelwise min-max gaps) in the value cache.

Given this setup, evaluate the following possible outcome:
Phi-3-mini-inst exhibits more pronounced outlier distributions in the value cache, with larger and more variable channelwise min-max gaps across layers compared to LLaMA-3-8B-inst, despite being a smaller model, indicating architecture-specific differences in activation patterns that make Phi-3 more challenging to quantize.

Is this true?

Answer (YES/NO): YES